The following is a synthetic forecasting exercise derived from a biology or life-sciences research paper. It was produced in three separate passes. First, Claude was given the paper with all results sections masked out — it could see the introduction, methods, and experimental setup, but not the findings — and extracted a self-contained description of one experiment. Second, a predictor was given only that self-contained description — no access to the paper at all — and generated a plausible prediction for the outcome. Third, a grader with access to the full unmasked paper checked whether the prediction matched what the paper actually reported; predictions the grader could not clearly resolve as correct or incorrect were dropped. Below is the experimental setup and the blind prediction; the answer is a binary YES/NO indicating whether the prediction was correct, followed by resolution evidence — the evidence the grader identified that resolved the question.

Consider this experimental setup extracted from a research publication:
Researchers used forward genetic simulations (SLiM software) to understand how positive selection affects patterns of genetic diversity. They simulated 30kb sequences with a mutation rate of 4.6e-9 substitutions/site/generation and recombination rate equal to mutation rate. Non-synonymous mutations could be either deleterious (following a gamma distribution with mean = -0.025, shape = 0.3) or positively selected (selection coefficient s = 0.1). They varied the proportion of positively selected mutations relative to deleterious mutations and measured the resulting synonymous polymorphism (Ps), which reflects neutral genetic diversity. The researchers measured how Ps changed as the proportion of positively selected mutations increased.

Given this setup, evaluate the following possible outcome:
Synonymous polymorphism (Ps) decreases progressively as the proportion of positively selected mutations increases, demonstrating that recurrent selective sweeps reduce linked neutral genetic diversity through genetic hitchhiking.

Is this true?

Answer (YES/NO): YES